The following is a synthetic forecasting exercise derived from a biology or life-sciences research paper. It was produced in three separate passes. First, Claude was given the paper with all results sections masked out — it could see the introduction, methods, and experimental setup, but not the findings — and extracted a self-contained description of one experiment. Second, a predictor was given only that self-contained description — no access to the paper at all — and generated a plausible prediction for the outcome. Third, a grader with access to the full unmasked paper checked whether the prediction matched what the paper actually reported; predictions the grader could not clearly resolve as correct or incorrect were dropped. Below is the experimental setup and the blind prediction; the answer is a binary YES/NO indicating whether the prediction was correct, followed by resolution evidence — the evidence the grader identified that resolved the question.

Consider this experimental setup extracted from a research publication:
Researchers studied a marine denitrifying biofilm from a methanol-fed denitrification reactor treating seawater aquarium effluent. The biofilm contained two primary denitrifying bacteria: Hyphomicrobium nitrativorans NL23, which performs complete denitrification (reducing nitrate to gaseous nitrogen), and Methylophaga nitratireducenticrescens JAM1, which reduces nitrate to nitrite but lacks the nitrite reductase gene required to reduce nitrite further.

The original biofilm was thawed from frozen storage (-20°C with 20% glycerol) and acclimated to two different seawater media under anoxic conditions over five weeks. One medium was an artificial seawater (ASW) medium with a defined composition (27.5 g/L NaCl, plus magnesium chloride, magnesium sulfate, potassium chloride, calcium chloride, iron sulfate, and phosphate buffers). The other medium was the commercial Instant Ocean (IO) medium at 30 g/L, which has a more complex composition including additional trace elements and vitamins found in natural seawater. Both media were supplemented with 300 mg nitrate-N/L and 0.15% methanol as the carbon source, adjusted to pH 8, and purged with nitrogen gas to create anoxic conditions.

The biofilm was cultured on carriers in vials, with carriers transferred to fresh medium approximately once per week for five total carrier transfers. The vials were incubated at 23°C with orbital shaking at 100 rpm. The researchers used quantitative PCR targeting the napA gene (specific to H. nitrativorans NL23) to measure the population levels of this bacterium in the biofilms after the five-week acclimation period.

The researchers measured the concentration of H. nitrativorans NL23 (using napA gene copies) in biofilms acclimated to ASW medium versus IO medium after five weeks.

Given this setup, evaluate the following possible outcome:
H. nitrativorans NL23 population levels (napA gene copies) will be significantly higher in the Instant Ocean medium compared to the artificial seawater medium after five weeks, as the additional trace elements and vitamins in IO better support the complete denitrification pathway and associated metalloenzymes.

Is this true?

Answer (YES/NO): YES